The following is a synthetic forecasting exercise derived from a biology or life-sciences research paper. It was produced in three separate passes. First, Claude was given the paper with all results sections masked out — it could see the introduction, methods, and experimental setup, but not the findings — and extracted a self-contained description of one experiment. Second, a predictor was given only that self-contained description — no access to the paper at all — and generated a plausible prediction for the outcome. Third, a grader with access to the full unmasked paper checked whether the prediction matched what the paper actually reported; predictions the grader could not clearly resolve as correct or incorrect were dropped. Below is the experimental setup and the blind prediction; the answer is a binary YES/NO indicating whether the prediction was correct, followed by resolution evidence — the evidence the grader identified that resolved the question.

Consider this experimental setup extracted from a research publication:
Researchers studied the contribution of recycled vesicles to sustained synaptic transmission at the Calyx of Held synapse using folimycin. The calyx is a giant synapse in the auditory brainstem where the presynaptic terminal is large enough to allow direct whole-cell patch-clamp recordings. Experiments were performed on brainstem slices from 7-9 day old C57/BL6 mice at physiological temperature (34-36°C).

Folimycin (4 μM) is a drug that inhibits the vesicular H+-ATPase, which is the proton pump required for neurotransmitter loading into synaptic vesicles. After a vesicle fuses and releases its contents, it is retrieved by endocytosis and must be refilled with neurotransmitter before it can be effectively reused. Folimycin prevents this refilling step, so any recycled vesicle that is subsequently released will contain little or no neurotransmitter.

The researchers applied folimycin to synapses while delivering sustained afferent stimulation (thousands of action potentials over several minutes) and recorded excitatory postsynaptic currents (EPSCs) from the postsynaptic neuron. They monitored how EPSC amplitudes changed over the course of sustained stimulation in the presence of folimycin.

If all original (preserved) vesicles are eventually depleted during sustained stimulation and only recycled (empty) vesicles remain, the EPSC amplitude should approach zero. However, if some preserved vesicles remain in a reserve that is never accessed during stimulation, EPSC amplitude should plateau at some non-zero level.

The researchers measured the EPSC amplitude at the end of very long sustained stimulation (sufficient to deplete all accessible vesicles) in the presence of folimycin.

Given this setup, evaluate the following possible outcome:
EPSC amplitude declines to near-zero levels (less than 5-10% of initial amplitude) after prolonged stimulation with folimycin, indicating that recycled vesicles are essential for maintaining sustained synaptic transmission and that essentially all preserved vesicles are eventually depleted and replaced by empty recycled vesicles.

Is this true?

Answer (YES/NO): YES